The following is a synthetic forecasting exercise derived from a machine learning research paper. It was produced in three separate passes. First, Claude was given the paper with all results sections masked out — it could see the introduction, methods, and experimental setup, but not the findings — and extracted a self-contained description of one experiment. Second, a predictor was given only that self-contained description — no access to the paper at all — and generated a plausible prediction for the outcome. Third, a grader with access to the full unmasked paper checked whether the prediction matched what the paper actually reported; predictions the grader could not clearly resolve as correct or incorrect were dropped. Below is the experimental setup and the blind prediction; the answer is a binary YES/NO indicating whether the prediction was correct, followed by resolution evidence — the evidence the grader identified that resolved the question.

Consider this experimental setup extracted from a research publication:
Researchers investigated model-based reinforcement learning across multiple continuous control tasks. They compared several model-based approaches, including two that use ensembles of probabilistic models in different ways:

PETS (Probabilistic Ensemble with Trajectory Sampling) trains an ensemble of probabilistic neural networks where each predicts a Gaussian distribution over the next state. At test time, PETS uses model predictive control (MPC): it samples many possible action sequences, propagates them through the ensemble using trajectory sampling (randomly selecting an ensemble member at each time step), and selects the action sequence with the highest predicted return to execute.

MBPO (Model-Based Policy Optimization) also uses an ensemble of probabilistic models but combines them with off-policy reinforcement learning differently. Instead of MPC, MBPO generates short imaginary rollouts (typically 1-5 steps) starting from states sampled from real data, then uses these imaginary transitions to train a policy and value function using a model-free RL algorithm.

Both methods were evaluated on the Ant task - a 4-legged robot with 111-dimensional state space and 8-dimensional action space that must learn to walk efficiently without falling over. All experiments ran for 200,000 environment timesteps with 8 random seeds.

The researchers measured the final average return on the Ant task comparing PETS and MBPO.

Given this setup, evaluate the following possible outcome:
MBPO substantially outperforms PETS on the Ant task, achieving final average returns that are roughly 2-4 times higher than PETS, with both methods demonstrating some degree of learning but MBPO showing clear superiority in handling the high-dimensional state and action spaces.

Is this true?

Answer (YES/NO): YES